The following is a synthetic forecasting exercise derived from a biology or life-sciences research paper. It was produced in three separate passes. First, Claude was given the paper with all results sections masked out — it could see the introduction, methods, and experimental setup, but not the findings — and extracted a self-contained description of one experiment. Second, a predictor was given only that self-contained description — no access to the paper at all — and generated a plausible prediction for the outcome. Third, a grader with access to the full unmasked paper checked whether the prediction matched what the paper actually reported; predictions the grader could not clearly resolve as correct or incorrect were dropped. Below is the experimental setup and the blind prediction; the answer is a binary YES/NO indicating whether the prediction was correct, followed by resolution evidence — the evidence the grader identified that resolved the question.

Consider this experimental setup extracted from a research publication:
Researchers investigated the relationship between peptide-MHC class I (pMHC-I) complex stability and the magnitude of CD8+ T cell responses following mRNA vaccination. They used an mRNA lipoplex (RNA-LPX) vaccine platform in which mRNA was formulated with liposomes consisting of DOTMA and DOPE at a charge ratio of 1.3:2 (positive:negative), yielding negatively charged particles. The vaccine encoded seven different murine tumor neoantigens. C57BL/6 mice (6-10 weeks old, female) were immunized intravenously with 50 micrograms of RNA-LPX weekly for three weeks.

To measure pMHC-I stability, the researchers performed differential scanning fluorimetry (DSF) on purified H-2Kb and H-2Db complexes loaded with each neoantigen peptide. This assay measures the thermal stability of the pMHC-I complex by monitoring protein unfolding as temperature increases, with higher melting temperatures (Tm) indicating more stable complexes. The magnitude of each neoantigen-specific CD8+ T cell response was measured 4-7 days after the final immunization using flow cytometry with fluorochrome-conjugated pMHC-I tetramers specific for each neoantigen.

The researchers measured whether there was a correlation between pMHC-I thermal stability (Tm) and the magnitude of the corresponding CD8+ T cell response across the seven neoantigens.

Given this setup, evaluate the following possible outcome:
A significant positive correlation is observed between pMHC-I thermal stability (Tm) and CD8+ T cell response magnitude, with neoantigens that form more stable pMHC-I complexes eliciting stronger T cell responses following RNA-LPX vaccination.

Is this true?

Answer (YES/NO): NO